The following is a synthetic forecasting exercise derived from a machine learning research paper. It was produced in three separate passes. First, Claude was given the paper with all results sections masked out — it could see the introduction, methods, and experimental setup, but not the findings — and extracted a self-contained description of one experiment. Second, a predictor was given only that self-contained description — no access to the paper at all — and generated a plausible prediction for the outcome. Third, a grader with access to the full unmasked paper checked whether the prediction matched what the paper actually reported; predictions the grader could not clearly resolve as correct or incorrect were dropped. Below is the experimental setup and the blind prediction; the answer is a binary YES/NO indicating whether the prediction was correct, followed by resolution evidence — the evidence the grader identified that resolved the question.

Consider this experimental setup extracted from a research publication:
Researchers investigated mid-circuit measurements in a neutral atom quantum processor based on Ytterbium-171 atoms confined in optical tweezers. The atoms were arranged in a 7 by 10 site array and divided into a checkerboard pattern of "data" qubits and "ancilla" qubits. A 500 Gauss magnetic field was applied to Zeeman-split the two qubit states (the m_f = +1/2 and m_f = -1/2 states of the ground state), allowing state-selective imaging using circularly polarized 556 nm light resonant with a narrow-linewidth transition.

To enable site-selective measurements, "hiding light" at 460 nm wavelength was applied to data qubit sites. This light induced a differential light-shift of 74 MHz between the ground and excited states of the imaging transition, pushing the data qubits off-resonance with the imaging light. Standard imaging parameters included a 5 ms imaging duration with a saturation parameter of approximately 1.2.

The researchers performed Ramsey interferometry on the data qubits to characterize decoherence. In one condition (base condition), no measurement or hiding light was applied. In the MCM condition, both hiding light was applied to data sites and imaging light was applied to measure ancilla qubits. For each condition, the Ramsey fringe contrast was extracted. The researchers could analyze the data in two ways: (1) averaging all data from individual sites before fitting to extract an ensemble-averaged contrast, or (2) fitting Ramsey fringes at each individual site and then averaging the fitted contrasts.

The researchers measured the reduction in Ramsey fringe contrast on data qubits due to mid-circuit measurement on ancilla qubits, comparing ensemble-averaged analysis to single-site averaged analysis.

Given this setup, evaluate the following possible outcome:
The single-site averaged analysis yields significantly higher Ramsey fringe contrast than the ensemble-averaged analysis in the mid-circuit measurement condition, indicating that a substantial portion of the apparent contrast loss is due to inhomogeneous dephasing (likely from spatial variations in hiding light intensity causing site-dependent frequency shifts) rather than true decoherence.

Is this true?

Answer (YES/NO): YES